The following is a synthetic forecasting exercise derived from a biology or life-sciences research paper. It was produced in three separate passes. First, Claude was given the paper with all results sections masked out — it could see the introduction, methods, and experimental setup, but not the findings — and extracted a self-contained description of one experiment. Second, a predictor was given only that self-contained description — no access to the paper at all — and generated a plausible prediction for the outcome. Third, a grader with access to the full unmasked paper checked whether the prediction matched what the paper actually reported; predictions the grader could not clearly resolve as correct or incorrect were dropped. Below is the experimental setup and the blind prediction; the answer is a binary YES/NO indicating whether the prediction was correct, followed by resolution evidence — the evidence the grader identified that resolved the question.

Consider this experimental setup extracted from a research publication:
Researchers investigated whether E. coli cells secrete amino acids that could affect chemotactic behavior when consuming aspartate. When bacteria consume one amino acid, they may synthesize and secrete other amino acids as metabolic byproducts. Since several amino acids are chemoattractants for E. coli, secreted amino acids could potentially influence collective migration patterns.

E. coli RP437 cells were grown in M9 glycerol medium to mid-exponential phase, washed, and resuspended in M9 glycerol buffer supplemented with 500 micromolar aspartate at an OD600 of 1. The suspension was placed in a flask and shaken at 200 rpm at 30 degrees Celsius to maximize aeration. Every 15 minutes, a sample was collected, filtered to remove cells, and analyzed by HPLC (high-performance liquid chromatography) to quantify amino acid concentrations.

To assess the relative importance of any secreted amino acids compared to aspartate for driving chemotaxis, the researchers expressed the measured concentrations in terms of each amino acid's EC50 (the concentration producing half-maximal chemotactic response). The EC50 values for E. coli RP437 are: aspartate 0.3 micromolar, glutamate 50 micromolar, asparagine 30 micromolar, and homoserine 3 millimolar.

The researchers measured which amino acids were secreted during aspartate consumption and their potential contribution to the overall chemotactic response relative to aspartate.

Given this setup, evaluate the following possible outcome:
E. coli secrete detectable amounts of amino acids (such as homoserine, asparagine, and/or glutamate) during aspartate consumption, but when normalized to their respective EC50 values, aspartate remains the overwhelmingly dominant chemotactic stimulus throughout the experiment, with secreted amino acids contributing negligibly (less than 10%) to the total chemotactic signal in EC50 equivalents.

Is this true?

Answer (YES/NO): YES